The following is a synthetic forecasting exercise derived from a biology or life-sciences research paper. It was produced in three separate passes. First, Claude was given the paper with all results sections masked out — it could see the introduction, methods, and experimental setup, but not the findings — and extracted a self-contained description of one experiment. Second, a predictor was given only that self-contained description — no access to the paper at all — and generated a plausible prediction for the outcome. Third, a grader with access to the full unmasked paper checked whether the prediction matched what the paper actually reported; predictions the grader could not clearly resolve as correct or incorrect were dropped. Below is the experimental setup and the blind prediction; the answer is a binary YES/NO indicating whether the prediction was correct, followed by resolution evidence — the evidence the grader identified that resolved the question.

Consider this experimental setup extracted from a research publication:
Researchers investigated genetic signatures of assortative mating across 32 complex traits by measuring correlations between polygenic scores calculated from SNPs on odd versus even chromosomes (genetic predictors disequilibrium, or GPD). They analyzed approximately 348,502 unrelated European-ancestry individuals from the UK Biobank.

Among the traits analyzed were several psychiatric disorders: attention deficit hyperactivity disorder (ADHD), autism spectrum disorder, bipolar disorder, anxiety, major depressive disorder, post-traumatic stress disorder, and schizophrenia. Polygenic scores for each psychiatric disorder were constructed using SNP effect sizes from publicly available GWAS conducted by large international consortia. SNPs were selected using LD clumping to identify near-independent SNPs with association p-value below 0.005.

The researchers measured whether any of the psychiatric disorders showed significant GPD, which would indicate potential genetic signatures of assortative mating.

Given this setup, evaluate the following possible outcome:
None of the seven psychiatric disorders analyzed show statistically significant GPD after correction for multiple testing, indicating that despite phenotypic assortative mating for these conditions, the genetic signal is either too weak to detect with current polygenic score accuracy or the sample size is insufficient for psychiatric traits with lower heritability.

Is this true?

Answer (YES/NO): YES